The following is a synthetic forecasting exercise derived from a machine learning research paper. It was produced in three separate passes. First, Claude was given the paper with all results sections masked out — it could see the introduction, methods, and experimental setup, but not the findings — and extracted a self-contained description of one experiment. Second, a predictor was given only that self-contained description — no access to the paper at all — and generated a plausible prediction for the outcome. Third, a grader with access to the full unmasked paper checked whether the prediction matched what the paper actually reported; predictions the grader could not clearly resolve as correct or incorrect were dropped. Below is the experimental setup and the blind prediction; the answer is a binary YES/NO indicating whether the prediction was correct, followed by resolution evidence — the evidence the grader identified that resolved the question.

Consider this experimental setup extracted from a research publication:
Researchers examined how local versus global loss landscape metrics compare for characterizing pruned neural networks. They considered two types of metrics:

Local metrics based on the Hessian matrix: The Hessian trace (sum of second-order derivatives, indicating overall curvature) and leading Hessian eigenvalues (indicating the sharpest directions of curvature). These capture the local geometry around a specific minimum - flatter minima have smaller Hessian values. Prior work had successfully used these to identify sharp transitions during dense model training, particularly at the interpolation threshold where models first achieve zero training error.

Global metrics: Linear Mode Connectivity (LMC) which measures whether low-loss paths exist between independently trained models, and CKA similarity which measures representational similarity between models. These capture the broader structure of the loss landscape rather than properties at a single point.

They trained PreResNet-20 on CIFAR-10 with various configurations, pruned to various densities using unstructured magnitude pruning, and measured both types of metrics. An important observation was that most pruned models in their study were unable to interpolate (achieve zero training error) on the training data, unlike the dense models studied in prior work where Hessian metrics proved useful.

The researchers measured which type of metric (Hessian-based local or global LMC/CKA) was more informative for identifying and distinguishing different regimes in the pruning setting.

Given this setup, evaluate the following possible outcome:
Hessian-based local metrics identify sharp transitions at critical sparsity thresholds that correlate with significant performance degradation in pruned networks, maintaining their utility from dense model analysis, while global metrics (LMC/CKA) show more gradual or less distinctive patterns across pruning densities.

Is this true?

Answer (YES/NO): NO